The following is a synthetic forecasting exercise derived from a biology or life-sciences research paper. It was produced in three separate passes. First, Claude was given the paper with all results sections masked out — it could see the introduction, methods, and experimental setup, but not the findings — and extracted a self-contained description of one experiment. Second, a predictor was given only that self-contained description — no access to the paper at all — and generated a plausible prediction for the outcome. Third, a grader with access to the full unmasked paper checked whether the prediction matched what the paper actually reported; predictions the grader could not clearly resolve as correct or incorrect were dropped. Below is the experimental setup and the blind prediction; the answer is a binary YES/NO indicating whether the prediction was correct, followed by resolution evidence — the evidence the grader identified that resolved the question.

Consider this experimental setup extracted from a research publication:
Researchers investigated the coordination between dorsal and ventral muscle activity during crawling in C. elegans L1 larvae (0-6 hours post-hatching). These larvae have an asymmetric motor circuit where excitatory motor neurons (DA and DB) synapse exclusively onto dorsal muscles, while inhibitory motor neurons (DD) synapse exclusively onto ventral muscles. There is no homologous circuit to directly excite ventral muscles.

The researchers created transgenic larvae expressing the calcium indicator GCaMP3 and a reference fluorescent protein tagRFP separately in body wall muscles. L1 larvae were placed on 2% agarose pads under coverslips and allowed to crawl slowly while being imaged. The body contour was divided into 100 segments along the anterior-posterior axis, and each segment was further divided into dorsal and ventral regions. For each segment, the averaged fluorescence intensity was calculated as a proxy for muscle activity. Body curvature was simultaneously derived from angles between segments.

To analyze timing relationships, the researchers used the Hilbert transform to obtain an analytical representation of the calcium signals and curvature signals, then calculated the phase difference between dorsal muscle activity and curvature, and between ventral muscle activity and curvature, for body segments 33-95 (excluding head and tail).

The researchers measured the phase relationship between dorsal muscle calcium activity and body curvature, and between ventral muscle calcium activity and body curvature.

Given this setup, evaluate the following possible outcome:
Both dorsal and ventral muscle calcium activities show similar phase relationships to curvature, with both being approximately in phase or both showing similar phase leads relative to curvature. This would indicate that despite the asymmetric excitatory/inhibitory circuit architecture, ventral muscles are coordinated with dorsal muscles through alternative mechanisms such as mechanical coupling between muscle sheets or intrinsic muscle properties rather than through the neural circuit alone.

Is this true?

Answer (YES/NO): NO